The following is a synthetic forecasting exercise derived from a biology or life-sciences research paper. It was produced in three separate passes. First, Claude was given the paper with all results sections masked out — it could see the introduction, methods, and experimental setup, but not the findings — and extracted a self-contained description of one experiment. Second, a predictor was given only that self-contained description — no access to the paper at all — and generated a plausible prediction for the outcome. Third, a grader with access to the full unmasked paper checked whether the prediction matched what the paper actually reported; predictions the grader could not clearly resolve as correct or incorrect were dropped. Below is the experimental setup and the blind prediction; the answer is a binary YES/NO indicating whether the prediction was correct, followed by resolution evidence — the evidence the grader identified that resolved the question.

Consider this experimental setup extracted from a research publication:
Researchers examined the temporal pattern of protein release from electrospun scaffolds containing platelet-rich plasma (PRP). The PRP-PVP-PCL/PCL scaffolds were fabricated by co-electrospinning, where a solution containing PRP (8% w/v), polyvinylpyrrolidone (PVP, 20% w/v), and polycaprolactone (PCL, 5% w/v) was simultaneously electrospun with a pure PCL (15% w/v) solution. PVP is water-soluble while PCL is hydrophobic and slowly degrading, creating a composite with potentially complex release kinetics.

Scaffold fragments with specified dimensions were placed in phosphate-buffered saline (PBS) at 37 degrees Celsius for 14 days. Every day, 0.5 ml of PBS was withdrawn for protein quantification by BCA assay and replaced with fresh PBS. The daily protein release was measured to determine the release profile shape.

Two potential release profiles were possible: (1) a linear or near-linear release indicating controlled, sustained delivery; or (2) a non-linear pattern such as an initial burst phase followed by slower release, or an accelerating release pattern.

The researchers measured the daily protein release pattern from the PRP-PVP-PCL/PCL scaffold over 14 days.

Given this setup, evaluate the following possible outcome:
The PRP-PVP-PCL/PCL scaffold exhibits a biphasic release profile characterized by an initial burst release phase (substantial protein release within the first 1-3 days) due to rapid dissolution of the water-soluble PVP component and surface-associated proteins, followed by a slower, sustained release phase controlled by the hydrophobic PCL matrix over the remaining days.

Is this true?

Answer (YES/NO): YES